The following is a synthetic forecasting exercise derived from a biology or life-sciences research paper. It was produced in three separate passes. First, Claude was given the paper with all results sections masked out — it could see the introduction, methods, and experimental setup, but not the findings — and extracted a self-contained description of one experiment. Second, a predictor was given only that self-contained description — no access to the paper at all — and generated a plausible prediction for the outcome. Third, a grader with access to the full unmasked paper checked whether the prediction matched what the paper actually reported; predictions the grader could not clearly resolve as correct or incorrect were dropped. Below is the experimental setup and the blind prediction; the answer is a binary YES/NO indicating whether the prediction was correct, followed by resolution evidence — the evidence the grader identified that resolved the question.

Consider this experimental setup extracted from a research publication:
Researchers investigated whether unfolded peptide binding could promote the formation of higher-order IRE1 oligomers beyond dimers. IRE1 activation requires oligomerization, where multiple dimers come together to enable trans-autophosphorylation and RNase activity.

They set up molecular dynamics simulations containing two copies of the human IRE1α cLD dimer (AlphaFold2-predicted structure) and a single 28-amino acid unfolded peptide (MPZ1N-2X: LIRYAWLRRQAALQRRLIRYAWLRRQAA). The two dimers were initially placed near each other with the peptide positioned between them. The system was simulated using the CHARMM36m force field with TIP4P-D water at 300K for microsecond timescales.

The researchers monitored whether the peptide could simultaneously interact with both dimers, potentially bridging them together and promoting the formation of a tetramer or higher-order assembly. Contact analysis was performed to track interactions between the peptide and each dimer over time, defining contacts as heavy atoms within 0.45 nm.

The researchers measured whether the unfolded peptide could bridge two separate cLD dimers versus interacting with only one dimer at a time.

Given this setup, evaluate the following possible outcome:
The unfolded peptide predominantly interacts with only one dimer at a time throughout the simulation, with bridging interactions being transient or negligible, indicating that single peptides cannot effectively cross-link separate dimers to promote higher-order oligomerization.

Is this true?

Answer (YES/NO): NO